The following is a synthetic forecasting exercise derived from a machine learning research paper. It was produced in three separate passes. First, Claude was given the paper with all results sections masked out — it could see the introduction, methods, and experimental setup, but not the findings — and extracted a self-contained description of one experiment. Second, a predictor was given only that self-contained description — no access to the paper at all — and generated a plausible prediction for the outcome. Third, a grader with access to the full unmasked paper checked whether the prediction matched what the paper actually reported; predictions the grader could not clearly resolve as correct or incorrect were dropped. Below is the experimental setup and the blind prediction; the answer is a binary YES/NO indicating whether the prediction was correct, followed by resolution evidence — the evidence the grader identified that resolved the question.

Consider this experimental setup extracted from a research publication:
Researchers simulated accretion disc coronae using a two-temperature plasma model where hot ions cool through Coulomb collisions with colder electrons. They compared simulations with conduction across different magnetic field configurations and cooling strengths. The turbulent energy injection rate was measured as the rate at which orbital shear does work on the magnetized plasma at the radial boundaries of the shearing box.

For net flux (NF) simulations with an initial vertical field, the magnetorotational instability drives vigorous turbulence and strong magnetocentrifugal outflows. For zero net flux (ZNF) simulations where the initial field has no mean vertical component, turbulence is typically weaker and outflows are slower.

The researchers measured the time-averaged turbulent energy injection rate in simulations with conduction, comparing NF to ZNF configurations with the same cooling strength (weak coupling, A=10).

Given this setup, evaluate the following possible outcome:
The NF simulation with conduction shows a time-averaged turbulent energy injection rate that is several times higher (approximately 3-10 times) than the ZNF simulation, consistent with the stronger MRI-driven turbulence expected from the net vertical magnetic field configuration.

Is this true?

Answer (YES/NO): NO